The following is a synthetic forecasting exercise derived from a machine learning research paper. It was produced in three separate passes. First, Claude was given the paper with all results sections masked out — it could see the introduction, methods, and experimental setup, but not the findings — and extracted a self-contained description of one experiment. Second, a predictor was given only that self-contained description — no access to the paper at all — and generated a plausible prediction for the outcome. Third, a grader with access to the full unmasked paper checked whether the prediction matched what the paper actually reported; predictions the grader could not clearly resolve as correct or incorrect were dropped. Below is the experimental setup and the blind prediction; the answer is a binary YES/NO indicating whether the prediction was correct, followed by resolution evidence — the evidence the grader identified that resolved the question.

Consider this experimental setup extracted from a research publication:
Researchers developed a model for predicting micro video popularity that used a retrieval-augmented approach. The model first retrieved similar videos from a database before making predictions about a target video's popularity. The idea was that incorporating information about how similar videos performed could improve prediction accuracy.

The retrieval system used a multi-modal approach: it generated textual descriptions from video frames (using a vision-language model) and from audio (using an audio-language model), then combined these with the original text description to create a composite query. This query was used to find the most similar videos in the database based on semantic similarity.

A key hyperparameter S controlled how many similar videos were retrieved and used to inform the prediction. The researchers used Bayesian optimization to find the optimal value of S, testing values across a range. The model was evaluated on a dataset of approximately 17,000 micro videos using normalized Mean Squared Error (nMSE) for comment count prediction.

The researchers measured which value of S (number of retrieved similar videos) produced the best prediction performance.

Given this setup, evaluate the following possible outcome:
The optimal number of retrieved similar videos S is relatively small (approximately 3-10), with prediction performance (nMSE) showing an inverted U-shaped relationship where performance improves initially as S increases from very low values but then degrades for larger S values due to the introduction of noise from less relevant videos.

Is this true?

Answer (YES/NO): NO